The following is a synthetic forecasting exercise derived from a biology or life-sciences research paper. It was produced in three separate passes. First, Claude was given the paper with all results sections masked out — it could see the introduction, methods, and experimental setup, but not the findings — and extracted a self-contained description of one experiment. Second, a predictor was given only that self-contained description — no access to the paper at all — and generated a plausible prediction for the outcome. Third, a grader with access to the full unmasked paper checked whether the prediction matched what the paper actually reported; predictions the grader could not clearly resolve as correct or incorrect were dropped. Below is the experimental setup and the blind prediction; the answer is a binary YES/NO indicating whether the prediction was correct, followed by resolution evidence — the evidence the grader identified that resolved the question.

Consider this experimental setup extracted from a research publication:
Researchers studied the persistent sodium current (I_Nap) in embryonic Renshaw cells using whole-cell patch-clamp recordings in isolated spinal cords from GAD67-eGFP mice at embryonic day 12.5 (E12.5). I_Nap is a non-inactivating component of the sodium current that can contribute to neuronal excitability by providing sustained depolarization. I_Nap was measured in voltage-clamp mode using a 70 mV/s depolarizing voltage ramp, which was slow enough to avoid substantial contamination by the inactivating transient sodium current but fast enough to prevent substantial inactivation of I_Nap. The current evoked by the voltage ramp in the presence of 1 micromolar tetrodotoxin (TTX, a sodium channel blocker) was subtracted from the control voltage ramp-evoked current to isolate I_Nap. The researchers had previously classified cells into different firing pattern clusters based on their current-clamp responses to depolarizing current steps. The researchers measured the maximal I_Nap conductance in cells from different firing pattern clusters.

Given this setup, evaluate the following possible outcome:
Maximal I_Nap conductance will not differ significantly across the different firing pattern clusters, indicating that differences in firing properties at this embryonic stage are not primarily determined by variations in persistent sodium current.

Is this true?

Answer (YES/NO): NO